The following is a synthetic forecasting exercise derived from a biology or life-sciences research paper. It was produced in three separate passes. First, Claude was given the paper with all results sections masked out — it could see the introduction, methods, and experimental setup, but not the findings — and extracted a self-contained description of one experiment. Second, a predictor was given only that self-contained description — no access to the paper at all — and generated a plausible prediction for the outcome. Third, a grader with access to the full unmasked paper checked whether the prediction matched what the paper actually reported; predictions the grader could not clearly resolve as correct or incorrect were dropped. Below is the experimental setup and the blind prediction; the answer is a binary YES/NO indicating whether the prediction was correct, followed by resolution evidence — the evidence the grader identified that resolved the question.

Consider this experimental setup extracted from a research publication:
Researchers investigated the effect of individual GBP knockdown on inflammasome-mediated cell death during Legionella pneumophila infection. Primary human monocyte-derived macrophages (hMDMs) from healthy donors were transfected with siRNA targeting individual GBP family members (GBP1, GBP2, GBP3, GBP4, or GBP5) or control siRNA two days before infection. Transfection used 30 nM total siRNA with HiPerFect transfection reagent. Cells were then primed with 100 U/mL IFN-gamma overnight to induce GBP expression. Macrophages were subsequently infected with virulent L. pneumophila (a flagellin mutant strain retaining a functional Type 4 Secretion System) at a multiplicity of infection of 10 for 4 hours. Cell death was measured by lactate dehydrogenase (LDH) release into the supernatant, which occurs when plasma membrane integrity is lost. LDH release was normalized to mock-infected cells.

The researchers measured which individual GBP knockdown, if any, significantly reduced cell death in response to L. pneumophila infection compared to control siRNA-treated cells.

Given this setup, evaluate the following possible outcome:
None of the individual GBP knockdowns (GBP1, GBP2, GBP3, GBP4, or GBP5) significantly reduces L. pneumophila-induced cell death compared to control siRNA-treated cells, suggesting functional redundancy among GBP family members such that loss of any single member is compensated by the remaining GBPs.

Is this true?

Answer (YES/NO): NO